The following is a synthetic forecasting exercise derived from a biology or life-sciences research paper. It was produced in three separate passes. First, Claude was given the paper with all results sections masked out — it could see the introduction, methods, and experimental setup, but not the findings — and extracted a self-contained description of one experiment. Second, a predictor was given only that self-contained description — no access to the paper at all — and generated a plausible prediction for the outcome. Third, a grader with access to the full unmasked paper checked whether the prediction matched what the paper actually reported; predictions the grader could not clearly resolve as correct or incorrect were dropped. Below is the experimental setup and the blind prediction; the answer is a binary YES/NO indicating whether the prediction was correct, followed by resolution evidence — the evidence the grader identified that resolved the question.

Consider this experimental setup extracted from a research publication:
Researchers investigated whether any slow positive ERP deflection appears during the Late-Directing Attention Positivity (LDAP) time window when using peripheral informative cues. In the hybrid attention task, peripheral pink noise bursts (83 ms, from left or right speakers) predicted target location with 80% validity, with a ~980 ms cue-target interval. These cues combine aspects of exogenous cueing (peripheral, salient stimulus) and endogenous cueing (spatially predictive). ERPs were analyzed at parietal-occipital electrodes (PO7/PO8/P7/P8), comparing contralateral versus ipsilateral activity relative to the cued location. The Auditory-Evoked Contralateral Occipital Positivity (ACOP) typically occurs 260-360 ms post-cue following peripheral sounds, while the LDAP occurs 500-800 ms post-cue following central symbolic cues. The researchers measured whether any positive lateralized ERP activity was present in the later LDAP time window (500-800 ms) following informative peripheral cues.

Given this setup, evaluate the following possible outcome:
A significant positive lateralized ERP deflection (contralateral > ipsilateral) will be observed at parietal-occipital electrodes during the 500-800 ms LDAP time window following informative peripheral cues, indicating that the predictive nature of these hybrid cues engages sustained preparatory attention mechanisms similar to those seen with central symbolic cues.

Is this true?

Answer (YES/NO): NO